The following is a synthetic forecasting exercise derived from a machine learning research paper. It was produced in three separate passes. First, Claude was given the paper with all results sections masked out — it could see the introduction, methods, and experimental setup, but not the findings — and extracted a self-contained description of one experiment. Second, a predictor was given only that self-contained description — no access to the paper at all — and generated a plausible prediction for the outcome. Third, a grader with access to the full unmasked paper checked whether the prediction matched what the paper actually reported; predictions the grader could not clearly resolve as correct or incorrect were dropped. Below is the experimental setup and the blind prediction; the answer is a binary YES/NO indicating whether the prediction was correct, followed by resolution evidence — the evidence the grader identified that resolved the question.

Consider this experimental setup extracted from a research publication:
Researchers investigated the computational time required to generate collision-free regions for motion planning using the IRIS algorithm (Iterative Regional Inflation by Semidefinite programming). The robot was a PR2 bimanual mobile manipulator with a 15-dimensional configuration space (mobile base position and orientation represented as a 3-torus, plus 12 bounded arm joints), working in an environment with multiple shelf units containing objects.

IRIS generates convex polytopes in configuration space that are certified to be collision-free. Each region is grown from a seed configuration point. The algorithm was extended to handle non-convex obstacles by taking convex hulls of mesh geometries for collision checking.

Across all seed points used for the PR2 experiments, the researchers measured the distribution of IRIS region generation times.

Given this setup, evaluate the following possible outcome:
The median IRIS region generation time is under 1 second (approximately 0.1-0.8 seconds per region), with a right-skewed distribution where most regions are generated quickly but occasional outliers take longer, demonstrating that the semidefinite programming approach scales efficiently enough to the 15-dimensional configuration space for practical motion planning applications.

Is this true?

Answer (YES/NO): NO